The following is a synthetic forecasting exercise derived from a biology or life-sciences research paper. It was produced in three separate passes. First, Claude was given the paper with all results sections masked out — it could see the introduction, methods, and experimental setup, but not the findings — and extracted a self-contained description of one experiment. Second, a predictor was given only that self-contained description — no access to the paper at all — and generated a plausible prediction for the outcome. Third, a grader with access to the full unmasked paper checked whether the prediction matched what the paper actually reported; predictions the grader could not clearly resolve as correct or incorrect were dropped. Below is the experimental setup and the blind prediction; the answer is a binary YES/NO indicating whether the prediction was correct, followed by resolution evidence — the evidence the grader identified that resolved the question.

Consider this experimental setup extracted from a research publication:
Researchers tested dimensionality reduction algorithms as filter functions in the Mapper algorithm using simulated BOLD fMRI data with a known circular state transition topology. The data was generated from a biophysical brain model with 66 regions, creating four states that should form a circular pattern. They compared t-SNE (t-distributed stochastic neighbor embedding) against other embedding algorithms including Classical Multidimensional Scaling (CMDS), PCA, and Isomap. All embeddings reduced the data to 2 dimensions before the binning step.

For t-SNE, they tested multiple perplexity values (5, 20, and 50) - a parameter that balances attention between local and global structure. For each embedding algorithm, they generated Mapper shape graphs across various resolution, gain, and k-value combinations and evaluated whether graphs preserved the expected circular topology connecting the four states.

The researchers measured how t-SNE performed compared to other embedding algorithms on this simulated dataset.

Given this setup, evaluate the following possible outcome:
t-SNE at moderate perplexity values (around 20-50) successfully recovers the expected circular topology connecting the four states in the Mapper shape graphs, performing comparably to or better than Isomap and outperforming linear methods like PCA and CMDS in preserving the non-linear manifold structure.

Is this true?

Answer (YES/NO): NO